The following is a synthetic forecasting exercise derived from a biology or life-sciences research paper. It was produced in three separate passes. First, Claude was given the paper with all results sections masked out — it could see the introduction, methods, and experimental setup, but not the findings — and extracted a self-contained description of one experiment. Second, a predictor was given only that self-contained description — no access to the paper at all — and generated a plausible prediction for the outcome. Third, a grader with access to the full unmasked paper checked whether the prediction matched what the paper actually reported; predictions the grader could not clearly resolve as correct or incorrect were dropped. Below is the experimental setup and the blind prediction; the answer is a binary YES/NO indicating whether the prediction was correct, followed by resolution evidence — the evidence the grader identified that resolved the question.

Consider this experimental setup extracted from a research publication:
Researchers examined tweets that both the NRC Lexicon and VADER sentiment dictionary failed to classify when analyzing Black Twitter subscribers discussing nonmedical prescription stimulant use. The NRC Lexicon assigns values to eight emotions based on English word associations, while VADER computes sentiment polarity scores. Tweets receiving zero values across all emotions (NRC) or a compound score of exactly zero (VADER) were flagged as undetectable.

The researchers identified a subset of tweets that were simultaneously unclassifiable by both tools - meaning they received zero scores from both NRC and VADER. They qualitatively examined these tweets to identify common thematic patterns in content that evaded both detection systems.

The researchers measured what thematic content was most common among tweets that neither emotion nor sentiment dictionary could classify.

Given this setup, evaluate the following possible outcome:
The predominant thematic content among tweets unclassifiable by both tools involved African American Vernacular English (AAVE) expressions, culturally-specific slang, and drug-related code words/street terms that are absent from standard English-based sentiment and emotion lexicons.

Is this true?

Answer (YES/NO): NO